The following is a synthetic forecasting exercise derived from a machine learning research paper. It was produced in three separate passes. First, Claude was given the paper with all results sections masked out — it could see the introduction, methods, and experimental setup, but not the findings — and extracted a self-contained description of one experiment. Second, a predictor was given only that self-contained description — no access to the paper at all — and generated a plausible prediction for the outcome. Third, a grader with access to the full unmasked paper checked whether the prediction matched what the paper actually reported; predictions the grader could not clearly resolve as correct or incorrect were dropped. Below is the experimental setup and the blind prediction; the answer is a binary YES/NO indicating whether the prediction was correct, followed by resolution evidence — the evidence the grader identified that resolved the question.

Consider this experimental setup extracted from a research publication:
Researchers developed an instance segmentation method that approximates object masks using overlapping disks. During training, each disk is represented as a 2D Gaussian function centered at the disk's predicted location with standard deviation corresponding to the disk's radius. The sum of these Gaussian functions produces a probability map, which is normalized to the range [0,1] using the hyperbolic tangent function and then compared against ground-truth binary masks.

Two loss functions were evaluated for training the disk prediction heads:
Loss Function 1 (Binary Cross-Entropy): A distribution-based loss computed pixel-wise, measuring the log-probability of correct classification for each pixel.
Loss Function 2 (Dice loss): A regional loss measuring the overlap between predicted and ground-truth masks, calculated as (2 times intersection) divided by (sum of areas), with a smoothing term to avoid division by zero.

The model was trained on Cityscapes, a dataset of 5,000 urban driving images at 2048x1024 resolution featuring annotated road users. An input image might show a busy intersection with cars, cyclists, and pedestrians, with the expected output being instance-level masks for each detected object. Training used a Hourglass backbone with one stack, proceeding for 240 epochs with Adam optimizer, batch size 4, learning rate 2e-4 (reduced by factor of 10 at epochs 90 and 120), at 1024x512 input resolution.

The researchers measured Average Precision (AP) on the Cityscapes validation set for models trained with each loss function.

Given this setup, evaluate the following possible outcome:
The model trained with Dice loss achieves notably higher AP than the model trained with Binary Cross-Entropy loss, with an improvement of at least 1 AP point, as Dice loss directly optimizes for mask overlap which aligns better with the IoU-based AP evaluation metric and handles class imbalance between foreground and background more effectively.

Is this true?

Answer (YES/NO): YES